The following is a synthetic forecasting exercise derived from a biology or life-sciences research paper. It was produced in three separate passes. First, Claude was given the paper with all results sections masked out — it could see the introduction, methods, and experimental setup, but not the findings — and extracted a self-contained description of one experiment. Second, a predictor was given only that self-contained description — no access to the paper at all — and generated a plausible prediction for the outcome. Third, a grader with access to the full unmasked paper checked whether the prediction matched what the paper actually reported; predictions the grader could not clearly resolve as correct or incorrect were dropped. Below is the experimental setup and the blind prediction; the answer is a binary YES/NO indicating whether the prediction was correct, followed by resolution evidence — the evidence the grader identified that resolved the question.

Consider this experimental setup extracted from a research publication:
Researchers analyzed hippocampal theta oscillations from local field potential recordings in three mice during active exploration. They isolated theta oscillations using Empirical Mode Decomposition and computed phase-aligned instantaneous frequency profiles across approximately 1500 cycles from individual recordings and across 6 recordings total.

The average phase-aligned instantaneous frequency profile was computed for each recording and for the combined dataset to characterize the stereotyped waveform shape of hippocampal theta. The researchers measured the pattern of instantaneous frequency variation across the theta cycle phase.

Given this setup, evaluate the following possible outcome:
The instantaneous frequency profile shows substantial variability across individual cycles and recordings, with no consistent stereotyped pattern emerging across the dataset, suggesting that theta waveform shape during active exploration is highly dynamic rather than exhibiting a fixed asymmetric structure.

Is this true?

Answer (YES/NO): NO